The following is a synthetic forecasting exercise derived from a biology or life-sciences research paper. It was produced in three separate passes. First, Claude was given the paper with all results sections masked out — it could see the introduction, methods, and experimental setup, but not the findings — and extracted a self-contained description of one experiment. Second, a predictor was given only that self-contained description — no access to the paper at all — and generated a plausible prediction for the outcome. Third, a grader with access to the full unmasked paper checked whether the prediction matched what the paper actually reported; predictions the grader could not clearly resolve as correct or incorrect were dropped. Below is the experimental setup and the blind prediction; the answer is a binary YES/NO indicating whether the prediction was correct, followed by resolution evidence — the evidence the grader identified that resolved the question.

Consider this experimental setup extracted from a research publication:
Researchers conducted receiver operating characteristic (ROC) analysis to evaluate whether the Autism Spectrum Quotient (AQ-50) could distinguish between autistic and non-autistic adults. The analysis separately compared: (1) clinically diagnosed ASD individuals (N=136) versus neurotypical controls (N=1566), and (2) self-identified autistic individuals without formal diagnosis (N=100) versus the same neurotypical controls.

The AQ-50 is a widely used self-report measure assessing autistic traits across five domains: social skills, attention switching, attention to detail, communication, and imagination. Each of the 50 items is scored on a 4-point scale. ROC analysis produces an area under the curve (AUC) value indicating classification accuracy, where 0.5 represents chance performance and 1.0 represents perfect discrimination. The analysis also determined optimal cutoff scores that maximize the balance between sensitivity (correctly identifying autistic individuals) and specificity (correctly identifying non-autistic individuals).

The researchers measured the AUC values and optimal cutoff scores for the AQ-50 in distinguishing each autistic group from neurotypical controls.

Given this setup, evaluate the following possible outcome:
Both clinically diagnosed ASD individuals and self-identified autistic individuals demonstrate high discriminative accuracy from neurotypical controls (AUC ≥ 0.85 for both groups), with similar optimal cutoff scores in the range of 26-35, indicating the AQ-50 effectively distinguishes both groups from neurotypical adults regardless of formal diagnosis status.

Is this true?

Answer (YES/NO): NO